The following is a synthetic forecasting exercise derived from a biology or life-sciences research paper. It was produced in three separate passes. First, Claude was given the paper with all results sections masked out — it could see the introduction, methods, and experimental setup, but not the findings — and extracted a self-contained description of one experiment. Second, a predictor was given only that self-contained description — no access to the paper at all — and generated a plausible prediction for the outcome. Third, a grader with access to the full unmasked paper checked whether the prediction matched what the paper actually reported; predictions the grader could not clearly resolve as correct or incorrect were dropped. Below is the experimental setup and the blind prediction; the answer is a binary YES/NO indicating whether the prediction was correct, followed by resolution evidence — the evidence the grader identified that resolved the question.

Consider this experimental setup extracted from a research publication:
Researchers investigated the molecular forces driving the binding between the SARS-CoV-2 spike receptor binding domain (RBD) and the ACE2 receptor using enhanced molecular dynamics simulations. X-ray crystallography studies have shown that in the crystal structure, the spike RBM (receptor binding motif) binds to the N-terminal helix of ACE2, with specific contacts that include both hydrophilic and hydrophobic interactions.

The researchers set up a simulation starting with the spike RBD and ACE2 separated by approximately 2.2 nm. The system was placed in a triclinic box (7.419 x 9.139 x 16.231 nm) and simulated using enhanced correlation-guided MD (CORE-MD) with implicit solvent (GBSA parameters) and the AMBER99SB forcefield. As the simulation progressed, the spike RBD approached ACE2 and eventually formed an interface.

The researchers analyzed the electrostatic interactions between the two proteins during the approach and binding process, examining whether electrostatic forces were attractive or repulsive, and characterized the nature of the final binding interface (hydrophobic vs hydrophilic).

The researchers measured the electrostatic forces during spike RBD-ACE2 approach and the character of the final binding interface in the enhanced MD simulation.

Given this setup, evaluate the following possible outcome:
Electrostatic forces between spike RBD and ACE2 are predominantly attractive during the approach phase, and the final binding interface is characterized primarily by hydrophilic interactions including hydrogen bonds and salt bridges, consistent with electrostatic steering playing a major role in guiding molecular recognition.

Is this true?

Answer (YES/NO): NO